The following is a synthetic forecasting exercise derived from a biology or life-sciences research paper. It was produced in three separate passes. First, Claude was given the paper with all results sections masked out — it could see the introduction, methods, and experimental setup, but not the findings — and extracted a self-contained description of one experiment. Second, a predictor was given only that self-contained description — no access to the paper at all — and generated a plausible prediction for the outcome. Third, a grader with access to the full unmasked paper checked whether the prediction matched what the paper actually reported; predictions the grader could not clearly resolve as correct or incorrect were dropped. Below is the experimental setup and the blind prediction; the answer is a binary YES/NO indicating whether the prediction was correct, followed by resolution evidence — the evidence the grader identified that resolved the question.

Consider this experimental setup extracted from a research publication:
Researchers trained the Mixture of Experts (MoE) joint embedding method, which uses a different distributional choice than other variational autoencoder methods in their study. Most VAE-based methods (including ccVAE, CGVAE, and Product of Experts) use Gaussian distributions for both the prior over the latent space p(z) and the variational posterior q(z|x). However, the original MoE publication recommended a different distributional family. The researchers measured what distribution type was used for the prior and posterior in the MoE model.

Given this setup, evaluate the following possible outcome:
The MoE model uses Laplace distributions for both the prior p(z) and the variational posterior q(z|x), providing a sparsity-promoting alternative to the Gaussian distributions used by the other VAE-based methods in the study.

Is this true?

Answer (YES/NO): YES